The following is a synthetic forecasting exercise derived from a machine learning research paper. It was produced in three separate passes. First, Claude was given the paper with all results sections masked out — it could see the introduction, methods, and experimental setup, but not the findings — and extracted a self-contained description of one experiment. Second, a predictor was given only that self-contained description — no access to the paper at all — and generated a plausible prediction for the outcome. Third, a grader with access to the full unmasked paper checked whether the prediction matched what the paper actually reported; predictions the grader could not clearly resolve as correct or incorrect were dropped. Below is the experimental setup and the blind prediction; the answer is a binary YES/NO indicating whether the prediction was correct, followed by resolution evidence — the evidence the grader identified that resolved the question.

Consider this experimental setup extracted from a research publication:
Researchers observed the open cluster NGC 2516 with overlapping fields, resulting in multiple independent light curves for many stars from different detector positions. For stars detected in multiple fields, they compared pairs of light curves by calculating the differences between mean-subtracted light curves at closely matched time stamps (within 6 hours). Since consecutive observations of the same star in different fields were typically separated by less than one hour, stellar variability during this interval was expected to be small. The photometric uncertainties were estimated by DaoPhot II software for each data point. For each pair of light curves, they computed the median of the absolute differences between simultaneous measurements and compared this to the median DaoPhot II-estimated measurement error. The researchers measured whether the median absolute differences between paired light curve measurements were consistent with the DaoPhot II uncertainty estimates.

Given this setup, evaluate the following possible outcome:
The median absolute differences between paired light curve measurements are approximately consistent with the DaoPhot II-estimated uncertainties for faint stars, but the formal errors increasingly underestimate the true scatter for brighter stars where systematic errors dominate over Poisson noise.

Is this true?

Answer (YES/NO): NO